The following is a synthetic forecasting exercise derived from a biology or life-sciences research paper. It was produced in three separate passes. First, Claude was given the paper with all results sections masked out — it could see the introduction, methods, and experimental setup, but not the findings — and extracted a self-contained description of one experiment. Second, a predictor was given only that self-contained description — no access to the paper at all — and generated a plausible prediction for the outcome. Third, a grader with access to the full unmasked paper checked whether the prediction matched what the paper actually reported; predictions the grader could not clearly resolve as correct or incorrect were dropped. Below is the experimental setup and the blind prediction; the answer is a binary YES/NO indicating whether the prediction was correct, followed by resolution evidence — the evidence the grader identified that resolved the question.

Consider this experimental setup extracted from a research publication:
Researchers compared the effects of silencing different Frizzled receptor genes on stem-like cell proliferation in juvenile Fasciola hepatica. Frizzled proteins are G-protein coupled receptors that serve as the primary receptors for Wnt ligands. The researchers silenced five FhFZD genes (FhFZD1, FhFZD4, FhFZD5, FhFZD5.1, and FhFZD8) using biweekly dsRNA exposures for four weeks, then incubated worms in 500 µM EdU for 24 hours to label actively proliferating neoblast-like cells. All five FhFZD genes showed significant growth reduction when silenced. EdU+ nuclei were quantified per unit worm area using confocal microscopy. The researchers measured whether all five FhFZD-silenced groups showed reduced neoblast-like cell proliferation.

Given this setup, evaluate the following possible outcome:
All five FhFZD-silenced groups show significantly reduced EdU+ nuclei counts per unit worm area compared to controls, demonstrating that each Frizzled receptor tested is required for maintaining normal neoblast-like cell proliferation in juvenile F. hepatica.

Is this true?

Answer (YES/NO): NO